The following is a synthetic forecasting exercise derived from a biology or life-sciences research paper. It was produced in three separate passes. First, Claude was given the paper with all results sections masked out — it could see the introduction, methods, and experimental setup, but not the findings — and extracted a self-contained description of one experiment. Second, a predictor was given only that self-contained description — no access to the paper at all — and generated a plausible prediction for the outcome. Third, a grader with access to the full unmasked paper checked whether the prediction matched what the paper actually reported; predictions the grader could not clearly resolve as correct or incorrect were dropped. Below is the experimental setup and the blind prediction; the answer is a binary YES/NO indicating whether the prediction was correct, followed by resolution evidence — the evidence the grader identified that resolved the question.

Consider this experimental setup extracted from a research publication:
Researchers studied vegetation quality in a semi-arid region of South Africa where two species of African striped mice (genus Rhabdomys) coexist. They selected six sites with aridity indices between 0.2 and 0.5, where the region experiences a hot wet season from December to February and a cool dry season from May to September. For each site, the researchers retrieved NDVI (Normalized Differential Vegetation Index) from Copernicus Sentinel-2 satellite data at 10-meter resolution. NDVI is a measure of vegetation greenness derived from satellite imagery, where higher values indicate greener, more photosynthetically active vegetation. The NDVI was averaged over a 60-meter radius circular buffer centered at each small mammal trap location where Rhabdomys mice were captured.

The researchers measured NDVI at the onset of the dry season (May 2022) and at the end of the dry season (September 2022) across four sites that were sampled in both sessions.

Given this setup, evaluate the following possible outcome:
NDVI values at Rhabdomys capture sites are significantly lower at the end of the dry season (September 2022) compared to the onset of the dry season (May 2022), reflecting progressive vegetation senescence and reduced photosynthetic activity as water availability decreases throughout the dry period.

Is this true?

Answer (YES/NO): YES